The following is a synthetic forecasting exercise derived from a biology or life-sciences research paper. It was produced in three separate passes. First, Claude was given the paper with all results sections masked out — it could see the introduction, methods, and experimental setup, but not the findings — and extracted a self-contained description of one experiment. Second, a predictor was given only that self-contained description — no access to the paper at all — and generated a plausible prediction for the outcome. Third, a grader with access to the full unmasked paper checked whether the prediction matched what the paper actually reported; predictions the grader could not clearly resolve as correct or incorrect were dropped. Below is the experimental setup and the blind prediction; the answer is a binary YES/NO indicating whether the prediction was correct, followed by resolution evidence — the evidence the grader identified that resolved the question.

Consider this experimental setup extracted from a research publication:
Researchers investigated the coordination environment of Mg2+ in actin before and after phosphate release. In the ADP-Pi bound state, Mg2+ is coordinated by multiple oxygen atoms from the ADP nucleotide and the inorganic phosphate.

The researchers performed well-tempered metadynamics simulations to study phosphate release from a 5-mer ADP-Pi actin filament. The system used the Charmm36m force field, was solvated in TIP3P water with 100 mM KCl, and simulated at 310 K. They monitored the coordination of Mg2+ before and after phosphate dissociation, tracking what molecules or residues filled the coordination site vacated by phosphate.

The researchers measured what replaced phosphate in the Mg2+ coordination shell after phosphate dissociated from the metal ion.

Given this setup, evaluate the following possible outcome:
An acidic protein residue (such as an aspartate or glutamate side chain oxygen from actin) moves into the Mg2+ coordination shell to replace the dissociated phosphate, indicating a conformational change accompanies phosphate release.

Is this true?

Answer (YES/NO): NO